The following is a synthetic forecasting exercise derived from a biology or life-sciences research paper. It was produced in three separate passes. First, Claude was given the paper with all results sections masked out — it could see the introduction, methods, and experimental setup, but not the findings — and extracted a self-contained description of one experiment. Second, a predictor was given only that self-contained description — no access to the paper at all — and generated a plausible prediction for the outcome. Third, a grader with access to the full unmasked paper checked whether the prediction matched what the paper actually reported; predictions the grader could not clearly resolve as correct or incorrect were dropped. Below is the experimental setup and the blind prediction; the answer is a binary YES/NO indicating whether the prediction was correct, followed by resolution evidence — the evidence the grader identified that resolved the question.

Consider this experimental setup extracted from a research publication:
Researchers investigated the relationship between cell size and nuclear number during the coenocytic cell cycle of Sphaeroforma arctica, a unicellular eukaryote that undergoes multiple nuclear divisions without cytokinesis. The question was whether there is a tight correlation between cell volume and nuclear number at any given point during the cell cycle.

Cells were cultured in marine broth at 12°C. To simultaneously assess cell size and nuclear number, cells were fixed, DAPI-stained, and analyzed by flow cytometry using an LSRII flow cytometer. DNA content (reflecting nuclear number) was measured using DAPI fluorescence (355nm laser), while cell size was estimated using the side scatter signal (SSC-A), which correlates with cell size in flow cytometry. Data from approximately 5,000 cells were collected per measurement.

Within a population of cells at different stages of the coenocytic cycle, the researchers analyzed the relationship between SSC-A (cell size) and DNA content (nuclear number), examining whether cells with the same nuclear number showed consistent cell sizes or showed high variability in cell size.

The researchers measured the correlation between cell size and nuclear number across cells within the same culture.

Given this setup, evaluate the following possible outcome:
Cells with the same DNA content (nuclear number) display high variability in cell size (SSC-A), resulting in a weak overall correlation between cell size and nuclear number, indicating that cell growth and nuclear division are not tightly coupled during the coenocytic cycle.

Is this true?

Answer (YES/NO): YES